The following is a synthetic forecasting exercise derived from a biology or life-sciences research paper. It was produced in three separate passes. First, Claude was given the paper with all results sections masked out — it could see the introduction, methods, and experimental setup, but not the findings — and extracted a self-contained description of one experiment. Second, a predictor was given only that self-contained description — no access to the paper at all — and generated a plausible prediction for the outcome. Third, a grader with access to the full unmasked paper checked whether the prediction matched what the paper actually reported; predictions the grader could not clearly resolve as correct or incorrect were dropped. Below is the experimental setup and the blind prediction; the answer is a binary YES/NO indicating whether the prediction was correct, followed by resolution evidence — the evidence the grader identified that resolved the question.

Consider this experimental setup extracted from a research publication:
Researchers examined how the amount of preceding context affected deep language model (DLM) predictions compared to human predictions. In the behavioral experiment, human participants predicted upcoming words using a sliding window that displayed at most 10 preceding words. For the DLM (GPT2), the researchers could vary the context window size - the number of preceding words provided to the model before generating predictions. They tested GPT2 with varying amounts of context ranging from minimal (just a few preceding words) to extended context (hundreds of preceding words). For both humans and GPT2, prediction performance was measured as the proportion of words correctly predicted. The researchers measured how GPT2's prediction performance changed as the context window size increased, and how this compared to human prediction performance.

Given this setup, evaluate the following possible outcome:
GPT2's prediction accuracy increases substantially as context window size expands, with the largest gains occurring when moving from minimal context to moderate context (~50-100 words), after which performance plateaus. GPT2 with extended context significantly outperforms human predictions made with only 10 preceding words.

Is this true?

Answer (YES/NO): NO